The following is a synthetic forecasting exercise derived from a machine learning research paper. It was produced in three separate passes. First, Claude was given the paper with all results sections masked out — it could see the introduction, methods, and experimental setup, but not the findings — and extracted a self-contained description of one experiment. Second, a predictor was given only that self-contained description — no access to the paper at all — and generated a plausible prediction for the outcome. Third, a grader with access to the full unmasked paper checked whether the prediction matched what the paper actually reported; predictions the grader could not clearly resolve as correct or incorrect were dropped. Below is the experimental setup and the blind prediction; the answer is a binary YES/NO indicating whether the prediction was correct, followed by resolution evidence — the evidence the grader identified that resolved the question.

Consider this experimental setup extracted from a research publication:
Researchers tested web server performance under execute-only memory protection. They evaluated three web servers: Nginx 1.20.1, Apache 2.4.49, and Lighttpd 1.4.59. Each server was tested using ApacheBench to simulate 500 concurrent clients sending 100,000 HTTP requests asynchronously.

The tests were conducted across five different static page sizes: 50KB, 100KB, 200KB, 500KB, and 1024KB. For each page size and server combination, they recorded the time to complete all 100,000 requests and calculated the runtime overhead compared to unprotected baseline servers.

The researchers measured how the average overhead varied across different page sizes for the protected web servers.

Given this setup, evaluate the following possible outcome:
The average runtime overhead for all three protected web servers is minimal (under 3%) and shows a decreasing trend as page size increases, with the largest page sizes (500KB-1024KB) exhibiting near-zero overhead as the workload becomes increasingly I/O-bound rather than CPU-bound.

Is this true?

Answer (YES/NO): NO